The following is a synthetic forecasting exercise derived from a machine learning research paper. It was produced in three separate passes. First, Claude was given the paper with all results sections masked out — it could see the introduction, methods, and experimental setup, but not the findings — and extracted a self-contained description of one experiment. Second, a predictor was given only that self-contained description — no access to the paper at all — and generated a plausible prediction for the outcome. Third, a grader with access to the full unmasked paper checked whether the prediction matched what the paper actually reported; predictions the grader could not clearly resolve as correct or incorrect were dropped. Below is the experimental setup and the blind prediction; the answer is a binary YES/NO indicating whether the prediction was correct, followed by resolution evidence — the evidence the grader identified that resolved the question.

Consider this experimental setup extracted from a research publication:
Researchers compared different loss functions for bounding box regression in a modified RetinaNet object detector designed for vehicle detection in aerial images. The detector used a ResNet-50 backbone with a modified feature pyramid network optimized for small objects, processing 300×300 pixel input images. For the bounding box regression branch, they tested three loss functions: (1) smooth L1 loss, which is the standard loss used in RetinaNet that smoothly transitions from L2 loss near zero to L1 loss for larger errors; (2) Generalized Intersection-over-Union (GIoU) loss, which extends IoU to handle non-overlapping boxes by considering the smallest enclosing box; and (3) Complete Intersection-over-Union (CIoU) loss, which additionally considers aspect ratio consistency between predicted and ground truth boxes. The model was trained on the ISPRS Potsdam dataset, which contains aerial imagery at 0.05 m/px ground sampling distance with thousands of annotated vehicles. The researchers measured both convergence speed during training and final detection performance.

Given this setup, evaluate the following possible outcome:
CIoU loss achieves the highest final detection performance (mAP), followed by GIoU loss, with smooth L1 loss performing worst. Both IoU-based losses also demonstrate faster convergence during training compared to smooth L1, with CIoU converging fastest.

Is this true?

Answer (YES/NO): NO